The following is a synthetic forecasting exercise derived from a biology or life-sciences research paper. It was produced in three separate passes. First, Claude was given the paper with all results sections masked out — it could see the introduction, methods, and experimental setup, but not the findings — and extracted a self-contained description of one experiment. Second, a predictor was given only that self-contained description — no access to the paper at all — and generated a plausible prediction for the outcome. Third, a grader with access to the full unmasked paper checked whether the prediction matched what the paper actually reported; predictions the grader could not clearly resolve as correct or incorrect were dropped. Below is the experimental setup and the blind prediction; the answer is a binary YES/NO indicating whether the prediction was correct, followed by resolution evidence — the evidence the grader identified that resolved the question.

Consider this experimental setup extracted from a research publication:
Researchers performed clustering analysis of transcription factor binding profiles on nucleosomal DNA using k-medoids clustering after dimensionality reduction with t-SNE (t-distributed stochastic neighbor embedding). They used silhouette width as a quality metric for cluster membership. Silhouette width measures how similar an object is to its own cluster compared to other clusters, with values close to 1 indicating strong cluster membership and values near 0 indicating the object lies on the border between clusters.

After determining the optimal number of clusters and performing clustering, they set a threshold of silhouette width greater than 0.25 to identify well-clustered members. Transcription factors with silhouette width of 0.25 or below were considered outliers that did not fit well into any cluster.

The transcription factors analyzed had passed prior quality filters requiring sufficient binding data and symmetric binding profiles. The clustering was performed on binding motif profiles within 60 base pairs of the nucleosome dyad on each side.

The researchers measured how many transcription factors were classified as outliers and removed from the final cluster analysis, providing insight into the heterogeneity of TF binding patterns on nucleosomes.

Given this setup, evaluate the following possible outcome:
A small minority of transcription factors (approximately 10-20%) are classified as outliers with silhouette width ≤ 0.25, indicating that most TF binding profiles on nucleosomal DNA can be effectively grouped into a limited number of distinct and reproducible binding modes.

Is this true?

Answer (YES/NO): YES